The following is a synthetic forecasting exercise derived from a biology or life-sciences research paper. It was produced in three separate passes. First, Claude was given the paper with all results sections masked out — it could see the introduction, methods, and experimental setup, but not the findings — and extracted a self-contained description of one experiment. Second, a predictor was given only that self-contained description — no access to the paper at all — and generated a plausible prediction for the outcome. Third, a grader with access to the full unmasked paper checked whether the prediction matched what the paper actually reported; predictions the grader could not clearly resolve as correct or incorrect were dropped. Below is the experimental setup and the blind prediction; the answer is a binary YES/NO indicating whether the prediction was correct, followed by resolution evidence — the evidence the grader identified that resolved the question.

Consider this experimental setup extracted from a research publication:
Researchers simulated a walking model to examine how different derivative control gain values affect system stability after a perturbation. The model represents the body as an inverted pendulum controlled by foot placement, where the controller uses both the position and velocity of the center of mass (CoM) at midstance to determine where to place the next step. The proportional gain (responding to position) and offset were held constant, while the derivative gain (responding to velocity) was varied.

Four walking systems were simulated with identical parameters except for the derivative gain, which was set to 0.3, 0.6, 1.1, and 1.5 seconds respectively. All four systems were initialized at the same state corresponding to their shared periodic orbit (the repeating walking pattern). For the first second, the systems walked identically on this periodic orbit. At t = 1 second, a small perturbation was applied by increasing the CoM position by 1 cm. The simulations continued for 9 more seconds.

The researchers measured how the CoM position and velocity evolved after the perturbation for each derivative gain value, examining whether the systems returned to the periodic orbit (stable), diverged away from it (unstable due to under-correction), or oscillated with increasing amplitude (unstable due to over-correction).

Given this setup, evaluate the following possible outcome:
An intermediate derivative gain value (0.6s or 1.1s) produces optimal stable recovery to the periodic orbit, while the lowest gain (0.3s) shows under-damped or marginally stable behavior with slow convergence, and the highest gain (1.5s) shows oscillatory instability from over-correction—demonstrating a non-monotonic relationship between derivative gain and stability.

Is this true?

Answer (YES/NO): NO